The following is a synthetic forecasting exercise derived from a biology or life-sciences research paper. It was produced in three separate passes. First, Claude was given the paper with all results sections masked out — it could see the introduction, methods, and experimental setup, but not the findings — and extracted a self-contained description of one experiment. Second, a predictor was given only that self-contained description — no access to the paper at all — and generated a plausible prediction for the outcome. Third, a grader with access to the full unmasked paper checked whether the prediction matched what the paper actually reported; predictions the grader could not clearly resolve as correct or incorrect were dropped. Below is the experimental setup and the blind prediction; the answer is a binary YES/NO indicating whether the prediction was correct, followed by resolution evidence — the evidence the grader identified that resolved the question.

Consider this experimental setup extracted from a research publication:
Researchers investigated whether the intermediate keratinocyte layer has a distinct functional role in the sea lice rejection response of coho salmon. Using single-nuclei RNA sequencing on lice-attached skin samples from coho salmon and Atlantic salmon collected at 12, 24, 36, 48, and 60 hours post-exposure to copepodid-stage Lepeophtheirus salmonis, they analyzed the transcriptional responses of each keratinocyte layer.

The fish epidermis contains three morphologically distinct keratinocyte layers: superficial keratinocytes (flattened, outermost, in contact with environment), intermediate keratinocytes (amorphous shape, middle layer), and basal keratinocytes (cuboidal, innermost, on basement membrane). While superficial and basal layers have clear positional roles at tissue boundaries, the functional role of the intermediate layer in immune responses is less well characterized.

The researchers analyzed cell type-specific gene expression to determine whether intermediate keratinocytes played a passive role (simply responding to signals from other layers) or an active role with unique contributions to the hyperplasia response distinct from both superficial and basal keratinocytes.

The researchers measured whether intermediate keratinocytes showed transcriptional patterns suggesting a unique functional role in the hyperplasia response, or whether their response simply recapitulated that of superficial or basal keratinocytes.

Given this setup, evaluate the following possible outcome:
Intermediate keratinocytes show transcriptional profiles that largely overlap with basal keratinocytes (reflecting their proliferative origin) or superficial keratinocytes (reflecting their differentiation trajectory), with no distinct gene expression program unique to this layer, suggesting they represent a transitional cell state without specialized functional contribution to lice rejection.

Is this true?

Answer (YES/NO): YES